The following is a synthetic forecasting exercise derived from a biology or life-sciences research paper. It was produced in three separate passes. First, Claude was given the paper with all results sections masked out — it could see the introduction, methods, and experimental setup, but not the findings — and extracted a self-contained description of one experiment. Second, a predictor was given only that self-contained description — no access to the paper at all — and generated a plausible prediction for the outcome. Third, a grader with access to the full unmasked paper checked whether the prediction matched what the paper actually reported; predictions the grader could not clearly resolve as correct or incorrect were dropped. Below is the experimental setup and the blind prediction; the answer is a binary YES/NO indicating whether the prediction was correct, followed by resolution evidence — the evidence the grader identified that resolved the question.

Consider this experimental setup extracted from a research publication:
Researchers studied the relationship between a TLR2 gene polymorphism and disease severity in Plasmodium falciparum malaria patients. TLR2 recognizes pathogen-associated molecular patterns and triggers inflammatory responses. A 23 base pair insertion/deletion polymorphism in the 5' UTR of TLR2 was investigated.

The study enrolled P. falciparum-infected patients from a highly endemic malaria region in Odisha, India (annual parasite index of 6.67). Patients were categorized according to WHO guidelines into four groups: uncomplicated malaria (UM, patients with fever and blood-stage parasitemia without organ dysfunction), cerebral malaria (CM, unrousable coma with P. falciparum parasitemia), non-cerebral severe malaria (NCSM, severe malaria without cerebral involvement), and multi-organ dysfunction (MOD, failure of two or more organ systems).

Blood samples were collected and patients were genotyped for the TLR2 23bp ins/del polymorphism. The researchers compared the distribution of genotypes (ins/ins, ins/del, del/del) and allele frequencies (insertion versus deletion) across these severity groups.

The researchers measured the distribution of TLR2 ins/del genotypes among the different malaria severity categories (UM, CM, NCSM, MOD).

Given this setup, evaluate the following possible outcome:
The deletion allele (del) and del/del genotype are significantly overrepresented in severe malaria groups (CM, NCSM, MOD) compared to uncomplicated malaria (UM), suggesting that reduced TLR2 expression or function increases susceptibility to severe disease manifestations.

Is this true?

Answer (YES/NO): NO